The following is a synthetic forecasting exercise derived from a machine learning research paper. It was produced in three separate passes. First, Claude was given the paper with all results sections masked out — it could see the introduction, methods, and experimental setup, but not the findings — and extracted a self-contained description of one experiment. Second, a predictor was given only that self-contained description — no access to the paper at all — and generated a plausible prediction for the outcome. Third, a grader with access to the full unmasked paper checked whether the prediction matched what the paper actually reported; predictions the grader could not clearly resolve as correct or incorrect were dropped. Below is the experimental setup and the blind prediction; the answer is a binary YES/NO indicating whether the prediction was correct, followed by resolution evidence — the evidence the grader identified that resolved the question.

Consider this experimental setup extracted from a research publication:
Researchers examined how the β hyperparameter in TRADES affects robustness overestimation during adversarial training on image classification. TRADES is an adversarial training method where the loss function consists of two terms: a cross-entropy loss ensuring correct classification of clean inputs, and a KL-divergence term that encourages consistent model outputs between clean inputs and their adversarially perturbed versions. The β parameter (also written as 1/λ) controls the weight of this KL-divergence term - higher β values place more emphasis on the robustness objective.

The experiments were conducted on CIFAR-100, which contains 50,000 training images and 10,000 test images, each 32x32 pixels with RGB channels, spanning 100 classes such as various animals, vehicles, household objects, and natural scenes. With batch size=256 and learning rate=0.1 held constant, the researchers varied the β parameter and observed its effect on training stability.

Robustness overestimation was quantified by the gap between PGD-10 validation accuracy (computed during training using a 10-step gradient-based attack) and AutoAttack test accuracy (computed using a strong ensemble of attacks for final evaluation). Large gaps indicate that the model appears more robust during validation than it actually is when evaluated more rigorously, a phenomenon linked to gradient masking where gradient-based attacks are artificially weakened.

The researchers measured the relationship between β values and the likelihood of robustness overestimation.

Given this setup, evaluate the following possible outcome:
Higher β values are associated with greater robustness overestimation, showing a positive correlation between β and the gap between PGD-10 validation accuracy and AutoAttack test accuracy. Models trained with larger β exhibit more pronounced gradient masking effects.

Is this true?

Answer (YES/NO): NO